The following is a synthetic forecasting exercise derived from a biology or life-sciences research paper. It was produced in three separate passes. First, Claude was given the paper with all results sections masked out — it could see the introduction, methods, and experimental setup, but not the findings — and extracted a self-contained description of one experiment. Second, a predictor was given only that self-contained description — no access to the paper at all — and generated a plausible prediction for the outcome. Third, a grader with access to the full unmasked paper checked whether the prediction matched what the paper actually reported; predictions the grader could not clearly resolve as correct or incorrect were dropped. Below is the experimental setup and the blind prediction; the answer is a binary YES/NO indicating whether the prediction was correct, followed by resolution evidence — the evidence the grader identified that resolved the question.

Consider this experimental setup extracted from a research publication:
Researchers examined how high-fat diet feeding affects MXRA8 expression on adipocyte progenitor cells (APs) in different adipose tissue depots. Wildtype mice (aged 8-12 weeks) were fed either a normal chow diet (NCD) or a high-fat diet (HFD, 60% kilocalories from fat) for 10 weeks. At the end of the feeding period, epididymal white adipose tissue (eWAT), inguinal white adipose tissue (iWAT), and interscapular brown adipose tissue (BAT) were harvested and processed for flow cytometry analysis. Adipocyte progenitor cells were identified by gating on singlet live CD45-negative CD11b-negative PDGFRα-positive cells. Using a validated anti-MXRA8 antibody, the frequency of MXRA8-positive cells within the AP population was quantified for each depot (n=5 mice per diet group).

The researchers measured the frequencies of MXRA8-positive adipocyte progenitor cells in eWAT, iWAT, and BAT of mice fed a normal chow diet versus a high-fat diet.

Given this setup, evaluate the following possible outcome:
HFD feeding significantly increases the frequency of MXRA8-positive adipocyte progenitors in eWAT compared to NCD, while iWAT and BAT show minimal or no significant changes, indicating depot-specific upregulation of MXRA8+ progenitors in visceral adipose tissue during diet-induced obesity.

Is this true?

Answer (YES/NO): NO